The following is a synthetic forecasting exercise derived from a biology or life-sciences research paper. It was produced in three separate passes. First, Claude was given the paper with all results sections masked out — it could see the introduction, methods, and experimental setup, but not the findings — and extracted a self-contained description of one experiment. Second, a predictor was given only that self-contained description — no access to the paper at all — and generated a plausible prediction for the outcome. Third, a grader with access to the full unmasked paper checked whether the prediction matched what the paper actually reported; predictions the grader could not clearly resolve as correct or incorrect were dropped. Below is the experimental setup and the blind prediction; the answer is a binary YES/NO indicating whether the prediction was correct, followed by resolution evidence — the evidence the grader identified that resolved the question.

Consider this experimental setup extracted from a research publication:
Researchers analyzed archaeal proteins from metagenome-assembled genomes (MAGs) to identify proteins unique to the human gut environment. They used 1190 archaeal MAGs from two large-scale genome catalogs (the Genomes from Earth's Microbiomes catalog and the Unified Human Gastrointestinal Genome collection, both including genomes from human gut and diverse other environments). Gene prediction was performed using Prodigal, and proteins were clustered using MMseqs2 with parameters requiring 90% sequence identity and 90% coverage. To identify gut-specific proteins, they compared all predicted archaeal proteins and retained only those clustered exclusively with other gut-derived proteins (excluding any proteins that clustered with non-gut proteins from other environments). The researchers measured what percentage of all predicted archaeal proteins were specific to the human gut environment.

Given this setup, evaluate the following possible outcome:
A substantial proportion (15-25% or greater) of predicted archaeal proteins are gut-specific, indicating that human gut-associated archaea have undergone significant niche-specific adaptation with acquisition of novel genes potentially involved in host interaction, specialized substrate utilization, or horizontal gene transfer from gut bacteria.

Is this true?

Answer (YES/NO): YES